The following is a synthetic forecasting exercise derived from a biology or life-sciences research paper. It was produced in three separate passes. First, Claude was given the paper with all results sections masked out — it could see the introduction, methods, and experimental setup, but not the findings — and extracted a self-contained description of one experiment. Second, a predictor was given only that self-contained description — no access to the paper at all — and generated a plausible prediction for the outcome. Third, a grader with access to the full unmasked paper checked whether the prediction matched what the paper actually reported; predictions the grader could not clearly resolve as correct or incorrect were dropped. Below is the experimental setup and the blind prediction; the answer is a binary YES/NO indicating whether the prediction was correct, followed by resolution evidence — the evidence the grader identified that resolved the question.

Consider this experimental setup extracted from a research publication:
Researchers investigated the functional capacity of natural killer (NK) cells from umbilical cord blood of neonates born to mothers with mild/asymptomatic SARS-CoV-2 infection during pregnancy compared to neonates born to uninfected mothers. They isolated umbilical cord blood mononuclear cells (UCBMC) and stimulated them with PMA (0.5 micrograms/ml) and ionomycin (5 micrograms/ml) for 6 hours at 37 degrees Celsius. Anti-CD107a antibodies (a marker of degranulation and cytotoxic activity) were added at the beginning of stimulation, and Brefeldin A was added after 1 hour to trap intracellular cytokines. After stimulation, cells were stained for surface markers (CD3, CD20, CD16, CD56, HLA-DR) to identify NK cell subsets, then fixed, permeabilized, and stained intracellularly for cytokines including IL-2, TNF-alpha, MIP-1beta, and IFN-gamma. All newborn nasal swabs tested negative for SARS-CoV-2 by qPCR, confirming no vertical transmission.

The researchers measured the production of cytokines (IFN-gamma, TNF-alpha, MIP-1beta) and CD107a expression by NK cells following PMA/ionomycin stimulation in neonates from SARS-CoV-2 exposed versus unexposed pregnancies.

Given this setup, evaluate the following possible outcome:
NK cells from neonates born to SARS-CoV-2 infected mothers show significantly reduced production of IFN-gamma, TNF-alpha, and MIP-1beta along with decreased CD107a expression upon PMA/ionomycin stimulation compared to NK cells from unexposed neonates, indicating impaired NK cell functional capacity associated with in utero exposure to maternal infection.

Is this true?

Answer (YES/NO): NO